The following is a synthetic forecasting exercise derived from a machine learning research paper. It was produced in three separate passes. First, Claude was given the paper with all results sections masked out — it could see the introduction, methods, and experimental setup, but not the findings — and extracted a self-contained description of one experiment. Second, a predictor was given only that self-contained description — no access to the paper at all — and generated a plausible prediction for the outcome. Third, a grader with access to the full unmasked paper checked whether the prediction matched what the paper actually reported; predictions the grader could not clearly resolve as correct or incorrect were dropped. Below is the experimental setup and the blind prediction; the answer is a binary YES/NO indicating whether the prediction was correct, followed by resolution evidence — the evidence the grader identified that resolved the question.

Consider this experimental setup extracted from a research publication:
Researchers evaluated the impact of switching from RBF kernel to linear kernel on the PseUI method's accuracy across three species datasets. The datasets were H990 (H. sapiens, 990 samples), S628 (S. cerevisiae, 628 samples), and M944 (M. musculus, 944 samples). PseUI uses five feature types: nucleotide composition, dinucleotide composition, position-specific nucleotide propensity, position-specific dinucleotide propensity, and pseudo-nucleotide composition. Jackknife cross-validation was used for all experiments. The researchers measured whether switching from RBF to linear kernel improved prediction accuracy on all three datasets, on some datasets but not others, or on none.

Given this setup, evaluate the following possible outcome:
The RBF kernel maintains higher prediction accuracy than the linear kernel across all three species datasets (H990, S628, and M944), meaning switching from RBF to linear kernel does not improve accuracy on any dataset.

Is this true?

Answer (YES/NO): NO